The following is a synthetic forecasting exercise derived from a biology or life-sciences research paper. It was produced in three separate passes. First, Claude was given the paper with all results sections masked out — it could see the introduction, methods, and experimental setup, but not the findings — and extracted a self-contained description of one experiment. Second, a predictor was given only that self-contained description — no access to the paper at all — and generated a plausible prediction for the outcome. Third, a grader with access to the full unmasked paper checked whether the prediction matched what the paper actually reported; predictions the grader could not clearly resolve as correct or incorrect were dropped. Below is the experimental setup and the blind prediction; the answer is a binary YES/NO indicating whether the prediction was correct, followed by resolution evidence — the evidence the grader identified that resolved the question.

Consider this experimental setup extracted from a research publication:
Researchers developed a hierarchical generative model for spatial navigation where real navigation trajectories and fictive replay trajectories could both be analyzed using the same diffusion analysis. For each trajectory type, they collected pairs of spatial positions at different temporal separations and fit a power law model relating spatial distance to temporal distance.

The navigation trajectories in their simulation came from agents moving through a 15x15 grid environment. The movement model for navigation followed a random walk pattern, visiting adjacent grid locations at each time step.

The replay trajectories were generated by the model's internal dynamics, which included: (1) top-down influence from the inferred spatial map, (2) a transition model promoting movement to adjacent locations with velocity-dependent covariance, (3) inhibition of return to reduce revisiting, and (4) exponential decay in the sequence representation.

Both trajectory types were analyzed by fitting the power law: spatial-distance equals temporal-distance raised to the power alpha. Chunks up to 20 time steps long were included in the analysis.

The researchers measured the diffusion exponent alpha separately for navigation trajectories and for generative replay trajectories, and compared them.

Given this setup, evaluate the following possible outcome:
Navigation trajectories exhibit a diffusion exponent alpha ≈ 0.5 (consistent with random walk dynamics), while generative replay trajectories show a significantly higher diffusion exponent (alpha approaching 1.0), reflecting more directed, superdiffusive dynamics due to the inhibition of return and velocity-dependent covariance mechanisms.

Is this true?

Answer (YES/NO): NO